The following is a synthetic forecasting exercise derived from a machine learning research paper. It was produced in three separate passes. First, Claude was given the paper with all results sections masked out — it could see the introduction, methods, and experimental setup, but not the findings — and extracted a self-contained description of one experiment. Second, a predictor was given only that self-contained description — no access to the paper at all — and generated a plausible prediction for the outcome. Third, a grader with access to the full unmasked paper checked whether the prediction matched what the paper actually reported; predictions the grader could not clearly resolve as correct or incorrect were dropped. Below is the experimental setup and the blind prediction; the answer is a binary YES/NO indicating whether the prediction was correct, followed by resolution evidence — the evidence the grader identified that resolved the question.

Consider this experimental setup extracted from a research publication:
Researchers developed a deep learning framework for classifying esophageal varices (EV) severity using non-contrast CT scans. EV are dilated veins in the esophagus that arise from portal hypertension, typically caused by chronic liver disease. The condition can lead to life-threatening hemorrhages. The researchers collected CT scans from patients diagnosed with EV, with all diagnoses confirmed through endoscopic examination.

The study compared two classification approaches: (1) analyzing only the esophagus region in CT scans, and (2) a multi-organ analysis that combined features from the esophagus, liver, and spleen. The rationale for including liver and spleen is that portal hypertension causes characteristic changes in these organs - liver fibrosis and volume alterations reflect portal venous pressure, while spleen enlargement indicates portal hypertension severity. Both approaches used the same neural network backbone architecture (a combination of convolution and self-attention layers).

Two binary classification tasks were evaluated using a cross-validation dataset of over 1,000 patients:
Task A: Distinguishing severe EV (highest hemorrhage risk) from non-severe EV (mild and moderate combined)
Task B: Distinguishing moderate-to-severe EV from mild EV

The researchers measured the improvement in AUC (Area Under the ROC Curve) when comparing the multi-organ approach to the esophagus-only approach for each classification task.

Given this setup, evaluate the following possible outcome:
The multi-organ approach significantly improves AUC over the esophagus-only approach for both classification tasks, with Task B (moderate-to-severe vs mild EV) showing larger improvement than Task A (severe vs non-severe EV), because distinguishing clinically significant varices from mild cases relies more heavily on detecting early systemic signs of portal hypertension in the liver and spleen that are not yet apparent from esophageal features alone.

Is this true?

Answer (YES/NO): YES